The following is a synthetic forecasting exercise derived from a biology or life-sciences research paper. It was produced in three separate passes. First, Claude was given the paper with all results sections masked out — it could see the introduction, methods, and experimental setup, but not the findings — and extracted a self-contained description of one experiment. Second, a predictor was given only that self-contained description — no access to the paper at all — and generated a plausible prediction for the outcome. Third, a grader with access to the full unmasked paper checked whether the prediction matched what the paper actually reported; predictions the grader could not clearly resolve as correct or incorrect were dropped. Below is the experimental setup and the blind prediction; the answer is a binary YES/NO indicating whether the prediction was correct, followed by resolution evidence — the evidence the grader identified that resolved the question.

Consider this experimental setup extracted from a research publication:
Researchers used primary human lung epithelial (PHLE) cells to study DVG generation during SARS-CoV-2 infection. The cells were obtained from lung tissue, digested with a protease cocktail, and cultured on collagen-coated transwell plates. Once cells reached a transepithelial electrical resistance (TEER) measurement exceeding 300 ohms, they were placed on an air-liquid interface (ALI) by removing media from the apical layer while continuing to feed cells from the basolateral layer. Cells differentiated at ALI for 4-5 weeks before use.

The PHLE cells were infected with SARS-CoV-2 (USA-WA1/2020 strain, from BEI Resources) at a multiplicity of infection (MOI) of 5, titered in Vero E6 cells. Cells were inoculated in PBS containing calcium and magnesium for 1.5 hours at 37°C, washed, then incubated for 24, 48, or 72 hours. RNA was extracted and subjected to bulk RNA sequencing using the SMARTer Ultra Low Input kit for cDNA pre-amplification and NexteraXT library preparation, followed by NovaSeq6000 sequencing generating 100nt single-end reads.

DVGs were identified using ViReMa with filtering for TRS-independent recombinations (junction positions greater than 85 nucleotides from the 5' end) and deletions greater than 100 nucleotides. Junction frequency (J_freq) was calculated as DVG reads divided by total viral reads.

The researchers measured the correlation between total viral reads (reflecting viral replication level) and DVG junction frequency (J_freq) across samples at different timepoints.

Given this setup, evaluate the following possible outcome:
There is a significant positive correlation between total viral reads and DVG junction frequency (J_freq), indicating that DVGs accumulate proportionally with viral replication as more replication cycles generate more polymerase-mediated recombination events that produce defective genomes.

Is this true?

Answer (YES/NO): NO